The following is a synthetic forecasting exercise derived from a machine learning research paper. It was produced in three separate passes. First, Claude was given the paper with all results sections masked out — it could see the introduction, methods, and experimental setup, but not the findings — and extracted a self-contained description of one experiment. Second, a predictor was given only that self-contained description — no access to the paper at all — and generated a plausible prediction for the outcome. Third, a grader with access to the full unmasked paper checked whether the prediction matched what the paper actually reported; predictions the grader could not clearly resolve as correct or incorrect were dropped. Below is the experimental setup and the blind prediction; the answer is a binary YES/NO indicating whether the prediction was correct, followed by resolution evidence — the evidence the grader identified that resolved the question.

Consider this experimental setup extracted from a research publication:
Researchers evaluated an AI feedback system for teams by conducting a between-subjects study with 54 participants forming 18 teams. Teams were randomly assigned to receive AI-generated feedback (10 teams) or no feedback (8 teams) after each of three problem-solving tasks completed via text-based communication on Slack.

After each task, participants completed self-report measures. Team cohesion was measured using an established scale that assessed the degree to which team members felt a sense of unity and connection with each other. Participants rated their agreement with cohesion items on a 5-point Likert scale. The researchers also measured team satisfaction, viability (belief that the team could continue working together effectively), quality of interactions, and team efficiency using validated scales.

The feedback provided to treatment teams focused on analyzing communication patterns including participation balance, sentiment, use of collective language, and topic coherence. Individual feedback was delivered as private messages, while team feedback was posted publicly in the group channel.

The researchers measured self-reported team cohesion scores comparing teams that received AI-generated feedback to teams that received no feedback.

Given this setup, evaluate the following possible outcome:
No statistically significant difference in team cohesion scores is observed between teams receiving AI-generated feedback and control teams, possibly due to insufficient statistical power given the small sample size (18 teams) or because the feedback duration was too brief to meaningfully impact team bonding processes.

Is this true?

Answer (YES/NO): YES